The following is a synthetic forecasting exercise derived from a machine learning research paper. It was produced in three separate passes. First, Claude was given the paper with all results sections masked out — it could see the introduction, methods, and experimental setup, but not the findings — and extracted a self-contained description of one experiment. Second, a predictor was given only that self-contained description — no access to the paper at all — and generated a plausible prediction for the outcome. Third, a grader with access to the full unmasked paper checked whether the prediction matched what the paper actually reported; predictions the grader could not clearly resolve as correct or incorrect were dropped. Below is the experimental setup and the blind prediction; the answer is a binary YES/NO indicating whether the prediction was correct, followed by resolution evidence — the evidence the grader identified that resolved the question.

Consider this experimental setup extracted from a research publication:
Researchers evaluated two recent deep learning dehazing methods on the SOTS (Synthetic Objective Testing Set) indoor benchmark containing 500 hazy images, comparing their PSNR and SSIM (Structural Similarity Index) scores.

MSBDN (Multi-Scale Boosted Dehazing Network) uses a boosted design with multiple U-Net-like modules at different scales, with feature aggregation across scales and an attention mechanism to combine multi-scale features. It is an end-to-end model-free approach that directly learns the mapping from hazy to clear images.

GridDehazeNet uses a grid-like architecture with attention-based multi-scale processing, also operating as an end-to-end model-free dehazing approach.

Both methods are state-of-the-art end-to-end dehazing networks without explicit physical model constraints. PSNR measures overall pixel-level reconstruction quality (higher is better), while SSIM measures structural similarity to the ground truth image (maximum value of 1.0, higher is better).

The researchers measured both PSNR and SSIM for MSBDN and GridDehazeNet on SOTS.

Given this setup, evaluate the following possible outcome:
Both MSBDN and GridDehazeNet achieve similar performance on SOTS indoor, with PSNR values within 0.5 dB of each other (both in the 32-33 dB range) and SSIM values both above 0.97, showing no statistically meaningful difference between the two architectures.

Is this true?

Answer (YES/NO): NO